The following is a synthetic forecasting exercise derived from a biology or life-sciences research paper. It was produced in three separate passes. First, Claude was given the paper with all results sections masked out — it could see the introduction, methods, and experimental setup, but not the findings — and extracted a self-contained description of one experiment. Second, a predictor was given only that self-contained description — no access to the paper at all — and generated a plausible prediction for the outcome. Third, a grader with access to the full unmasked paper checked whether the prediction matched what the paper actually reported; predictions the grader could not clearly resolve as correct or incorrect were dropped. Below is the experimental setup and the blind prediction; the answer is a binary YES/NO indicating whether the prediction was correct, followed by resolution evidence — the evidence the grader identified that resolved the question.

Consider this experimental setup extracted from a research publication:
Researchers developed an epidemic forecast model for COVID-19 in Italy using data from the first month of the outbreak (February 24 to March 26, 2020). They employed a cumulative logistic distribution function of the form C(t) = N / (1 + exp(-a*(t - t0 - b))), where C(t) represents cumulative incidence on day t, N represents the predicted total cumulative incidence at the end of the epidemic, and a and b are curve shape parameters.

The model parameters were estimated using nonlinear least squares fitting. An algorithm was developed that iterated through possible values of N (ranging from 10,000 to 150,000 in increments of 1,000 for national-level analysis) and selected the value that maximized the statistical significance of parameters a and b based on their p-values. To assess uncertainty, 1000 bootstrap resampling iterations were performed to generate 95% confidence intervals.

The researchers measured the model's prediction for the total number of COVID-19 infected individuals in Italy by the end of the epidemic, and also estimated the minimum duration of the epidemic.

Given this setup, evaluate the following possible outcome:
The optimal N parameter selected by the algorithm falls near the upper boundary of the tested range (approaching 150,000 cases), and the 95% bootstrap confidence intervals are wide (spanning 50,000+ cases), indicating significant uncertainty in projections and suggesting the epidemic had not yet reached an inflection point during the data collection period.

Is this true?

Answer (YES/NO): NO